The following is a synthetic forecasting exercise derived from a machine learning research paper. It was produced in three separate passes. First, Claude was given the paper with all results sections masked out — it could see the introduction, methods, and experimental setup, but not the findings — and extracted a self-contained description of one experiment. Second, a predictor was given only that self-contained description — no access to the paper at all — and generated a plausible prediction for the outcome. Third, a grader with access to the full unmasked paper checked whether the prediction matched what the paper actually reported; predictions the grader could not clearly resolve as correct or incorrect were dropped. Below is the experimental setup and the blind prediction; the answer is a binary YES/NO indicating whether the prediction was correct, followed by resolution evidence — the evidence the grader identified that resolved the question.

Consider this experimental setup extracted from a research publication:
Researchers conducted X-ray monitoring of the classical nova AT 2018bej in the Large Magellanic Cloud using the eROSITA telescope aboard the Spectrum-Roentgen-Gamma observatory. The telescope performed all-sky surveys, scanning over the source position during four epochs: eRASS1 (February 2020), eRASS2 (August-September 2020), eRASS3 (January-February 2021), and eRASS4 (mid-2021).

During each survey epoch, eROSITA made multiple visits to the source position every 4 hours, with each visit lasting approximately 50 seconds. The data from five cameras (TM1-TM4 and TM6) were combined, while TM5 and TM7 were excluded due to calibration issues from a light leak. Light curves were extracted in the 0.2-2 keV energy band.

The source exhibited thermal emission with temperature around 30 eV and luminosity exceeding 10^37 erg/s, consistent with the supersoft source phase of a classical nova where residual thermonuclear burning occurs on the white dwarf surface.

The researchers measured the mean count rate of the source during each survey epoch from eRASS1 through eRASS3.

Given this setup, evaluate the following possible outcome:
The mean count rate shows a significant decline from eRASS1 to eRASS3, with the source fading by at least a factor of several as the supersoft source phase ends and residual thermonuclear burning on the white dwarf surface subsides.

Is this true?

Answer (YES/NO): YES